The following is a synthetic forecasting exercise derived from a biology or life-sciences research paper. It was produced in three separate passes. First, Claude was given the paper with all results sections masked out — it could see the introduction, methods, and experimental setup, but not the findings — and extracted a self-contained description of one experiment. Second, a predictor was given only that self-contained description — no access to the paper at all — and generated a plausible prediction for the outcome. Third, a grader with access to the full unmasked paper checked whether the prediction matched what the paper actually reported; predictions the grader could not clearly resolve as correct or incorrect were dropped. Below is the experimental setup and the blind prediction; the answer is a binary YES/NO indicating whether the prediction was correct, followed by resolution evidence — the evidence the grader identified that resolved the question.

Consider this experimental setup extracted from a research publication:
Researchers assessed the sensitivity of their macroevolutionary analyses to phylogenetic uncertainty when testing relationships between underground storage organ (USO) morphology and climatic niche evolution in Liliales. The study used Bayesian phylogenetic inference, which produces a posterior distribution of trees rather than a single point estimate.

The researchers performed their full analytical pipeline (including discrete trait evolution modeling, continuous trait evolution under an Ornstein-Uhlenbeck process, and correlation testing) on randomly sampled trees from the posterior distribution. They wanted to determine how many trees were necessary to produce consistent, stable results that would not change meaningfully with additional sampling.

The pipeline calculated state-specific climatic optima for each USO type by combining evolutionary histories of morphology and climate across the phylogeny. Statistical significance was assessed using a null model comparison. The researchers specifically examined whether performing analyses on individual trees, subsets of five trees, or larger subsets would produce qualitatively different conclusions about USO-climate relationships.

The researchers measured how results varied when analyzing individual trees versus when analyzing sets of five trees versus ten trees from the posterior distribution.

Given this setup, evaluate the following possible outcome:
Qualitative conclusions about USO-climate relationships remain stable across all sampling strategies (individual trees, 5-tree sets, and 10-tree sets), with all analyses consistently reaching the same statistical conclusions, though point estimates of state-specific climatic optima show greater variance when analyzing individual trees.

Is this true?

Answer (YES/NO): NO